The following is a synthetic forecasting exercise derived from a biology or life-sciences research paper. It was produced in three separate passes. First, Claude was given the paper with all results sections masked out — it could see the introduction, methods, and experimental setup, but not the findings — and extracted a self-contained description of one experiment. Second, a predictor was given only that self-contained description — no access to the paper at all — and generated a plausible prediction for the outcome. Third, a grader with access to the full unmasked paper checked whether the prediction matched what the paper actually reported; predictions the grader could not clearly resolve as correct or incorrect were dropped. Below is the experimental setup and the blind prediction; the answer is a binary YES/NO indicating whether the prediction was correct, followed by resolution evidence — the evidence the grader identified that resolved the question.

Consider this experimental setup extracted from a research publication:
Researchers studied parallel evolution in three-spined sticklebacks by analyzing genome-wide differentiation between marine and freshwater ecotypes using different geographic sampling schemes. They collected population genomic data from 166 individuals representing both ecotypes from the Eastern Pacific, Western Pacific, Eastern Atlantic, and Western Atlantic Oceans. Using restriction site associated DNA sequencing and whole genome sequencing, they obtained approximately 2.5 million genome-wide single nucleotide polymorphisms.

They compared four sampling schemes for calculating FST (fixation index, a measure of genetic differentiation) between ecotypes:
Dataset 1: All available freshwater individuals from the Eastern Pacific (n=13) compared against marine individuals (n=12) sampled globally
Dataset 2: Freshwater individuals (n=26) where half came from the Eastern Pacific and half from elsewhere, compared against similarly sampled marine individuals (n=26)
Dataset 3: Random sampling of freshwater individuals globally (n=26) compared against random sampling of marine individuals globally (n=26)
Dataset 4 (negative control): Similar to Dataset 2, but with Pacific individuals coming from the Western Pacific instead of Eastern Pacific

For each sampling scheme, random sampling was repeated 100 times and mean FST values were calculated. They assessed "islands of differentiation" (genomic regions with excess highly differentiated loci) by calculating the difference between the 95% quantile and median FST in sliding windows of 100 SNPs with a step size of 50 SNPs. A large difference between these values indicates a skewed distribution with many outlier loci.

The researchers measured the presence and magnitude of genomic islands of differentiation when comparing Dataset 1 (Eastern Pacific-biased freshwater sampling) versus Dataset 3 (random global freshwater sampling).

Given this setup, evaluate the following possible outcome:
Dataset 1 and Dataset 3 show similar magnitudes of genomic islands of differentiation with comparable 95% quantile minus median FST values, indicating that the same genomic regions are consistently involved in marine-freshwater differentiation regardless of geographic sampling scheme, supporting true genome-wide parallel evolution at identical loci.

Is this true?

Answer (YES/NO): NO